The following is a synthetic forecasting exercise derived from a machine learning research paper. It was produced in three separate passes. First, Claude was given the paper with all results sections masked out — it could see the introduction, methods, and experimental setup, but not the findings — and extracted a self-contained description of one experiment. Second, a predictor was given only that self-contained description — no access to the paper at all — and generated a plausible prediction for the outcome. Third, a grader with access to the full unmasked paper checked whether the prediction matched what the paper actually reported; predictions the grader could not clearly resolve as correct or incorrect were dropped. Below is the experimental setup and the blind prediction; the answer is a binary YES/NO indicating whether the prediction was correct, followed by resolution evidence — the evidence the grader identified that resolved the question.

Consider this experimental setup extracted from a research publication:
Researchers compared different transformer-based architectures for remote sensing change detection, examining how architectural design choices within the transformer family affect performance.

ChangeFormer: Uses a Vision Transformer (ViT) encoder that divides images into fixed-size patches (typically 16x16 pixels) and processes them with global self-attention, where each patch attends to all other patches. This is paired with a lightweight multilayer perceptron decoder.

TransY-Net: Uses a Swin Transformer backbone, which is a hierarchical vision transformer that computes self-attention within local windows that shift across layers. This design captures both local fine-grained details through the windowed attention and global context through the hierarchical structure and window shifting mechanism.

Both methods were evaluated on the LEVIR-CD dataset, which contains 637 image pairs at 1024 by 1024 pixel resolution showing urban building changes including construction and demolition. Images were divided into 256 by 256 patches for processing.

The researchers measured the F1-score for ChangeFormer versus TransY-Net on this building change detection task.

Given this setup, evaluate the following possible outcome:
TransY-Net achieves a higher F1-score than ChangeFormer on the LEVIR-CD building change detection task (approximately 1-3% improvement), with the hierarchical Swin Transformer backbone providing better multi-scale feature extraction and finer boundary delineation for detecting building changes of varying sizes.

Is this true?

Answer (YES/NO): YES